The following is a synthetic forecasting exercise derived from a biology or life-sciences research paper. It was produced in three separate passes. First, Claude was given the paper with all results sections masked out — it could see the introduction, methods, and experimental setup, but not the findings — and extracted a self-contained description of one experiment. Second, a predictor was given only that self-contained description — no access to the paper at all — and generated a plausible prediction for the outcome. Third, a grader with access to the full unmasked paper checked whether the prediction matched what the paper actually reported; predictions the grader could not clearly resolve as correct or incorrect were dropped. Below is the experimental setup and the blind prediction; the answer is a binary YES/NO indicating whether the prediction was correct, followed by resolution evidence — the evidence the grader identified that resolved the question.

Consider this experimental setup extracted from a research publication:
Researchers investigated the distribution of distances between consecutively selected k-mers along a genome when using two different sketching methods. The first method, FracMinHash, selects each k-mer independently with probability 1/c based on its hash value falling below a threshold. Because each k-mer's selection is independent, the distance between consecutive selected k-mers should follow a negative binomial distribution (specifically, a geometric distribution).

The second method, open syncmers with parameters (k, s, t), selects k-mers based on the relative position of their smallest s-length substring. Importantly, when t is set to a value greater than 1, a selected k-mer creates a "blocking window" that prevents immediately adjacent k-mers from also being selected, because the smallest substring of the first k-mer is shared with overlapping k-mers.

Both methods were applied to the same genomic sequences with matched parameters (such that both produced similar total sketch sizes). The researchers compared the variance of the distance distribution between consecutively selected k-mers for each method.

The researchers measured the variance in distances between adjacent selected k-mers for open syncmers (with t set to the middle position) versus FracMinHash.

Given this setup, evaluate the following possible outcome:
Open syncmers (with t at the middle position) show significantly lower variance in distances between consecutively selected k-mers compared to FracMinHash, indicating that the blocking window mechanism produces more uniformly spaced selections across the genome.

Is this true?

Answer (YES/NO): YES